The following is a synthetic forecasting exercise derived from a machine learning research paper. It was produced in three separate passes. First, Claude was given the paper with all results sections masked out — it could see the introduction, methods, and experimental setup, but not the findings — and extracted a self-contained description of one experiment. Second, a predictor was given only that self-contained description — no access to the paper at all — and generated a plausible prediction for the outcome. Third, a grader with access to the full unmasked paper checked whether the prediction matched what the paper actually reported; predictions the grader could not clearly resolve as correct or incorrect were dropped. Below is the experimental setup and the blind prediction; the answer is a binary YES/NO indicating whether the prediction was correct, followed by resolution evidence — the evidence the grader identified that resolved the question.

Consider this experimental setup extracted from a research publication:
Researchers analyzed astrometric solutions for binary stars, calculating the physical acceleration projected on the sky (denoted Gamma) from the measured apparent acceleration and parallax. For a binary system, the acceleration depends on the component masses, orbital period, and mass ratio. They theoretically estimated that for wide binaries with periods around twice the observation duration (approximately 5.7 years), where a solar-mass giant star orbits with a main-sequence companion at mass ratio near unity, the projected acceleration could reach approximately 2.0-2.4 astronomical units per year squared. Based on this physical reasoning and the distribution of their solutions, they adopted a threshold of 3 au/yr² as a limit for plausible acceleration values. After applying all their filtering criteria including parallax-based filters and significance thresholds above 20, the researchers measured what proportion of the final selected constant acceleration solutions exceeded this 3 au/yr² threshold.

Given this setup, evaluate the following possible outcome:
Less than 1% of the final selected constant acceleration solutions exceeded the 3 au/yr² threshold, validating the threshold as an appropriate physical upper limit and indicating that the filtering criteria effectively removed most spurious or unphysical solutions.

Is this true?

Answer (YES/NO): YES